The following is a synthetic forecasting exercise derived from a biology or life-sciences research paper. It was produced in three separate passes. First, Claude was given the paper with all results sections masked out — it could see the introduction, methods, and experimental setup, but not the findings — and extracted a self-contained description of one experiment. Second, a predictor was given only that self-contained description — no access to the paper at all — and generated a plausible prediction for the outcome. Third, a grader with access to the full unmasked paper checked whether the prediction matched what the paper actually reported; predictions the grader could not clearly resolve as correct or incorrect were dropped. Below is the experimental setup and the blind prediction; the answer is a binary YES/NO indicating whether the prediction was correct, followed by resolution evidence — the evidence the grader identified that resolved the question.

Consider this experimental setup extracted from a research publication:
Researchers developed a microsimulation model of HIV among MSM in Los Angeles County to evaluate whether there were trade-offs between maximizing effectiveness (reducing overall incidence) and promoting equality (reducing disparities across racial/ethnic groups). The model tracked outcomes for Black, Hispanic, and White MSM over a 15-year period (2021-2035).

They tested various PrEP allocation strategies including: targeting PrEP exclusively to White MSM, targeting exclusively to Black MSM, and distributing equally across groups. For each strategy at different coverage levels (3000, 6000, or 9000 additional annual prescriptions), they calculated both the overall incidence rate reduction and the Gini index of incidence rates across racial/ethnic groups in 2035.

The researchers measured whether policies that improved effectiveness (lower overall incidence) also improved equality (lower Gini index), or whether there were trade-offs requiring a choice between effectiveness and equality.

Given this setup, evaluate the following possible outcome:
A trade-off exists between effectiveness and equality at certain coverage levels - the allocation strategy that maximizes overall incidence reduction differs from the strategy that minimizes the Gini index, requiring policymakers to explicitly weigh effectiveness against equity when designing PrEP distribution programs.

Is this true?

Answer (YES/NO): NO